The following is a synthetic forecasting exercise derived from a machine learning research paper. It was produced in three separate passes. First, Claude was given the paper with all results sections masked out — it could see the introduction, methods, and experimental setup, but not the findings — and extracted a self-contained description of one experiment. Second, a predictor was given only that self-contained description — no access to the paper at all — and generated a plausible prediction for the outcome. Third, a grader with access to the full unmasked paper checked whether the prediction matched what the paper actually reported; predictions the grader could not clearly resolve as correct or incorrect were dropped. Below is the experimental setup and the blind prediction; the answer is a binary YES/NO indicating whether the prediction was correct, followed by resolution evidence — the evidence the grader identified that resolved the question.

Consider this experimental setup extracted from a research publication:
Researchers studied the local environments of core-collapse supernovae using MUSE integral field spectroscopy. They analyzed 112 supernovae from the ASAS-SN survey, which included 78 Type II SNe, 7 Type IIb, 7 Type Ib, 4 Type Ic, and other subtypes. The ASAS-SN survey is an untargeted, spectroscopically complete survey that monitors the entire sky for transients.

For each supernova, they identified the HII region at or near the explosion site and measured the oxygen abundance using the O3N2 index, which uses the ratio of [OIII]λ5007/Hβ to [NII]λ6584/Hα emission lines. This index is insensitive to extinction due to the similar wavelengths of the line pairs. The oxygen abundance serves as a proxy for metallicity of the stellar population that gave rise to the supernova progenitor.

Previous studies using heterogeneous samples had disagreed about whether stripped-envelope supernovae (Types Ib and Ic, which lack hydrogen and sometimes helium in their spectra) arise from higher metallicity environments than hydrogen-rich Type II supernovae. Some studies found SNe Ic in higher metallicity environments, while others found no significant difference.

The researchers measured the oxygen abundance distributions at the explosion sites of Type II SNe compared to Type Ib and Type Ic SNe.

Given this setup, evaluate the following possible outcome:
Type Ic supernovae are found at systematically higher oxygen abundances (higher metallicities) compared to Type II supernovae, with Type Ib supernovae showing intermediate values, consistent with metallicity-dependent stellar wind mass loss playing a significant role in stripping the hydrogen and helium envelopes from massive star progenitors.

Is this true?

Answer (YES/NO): NO